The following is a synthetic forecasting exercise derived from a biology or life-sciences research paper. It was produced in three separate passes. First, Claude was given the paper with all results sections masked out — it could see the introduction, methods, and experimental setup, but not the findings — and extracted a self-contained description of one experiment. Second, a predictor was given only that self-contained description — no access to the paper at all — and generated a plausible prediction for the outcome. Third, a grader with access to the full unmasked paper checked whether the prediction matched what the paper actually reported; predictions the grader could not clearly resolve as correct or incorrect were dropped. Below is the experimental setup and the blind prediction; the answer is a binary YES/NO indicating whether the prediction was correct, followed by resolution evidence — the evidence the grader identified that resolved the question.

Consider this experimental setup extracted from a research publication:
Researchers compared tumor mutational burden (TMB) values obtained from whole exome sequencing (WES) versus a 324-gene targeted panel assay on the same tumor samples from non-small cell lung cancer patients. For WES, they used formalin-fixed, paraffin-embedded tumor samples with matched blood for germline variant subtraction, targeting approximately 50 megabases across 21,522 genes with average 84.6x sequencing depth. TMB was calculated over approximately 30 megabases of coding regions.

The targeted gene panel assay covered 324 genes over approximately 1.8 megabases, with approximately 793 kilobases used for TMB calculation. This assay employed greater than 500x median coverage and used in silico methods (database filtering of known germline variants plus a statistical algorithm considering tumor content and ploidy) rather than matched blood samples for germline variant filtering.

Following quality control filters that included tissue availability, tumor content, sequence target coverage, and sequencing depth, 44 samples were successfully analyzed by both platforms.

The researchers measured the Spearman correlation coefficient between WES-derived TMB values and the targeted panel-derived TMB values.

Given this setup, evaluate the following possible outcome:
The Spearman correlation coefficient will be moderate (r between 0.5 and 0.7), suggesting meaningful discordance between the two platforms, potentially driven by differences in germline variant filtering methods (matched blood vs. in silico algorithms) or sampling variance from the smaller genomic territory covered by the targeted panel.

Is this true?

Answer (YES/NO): NO